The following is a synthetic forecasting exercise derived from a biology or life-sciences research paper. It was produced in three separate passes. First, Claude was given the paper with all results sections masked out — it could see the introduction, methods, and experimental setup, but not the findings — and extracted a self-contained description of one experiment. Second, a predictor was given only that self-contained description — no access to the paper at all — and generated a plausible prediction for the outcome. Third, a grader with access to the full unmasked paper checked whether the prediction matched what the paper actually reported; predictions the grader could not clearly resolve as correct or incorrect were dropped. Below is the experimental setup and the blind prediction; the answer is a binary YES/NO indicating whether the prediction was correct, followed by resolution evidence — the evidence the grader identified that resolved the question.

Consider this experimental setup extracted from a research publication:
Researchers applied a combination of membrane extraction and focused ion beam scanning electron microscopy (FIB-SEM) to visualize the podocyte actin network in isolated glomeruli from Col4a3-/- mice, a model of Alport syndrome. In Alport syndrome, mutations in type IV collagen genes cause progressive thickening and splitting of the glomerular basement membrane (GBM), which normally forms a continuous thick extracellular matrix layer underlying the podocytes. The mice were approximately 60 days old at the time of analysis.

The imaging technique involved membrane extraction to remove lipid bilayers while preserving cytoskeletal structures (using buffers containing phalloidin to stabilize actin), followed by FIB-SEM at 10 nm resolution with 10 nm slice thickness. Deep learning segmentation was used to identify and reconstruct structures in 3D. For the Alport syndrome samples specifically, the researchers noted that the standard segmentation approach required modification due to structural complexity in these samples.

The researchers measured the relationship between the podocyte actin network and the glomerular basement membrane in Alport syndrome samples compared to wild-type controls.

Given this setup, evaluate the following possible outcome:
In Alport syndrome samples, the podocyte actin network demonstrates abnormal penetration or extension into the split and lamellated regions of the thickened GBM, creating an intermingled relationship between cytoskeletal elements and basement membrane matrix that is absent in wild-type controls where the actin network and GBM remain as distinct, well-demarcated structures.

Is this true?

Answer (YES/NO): YES